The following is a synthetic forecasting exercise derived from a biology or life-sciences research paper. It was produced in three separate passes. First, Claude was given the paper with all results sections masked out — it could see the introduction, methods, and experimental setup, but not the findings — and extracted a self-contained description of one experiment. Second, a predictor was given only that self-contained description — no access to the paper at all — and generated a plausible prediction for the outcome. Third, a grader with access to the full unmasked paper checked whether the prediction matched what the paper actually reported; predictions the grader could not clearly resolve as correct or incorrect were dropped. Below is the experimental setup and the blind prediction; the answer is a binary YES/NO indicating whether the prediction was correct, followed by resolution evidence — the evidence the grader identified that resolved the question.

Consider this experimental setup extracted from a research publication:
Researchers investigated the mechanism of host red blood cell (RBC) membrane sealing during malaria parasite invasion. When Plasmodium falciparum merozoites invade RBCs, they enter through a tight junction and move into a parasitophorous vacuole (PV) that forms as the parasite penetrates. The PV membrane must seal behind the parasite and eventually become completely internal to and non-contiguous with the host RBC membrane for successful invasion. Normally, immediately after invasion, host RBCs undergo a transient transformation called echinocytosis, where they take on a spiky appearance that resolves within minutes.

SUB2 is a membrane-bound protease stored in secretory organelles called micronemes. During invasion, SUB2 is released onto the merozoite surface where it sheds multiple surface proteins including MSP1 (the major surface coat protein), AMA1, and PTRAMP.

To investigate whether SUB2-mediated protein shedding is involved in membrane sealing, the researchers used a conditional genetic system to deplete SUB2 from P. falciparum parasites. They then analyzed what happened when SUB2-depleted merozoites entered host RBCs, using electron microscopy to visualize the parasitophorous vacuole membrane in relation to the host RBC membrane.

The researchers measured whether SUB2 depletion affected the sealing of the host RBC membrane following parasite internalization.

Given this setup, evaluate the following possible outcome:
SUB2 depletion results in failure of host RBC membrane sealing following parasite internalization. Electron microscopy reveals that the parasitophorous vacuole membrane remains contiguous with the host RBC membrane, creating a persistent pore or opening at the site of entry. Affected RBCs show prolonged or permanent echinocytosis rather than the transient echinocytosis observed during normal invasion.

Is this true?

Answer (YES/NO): NO